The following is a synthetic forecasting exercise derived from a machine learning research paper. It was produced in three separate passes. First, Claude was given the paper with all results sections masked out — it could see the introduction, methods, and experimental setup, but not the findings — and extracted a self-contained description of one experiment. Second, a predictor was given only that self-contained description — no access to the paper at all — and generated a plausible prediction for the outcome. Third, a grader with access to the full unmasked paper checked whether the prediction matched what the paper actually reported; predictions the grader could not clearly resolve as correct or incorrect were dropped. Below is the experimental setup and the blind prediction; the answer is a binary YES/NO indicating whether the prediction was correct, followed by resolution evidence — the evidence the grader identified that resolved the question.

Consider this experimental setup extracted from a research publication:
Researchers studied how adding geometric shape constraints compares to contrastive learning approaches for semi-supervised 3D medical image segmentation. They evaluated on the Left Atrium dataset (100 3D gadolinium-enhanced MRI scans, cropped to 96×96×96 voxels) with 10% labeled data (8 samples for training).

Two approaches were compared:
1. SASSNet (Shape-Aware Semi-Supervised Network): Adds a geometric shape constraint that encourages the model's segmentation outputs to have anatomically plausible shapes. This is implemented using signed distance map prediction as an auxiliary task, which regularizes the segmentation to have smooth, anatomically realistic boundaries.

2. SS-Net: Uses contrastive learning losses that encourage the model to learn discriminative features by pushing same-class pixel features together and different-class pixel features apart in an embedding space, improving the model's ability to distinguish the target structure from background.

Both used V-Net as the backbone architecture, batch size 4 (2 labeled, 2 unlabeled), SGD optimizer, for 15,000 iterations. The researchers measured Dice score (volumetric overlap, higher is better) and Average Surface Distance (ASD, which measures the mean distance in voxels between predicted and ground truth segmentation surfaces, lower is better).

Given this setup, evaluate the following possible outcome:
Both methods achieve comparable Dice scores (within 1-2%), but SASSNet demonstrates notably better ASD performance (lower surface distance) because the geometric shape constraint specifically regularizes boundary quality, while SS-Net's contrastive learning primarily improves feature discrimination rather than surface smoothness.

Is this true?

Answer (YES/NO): NO